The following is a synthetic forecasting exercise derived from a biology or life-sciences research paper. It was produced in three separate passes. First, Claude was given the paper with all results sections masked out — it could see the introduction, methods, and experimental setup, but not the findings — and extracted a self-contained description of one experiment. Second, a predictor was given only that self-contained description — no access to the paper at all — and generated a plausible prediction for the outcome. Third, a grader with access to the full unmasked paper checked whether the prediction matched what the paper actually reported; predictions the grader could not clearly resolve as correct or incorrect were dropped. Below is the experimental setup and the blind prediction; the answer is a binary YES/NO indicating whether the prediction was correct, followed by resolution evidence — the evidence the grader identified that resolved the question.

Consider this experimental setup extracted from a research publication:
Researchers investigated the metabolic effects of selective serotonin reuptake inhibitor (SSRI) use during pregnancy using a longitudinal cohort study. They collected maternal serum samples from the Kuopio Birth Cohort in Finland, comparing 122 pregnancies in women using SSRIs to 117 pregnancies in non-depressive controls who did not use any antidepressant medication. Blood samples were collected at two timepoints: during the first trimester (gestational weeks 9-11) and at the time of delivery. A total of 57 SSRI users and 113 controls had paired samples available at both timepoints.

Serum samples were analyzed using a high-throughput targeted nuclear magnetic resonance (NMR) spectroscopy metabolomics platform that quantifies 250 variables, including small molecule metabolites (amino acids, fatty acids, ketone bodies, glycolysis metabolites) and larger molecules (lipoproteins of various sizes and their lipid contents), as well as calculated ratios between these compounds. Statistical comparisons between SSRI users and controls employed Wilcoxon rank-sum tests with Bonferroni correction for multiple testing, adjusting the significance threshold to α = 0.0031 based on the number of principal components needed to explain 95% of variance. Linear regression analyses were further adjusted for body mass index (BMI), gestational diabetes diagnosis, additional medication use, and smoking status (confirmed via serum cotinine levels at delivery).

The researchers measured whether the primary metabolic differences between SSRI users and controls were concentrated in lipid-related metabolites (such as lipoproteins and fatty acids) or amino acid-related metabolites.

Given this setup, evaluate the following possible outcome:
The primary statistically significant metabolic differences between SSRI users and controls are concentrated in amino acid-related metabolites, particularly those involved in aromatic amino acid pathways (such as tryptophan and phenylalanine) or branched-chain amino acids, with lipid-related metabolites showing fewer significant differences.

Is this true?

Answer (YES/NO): NO